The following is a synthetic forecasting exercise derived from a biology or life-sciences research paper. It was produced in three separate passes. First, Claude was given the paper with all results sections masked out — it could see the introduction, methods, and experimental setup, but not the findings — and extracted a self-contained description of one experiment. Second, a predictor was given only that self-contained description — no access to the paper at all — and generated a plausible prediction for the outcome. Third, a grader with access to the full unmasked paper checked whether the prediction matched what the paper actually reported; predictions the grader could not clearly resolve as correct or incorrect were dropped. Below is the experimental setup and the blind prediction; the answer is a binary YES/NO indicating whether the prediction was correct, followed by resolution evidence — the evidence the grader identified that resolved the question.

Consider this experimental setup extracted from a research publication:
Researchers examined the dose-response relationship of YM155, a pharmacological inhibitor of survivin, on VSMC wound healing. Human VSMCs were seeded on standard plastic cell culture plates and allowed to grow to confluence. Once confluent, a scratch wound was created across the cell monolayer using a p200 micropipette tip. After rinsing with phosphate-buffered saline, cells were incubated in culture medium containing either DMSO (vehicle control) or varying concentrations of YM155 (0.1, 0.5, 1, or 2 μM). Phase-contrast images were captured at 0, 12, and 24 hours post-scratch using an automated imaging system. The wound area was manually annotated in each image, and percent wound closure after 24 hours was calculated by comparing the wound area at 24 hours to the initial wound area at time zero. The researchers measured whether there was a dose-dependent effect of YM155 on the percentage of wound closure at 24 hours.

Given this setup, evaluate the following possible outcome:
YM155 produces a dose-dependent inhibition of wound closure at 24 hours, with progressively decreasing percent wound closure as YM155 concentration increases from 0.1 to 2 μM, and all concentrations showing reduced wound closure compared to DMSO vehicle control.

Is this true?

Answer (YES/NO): YES